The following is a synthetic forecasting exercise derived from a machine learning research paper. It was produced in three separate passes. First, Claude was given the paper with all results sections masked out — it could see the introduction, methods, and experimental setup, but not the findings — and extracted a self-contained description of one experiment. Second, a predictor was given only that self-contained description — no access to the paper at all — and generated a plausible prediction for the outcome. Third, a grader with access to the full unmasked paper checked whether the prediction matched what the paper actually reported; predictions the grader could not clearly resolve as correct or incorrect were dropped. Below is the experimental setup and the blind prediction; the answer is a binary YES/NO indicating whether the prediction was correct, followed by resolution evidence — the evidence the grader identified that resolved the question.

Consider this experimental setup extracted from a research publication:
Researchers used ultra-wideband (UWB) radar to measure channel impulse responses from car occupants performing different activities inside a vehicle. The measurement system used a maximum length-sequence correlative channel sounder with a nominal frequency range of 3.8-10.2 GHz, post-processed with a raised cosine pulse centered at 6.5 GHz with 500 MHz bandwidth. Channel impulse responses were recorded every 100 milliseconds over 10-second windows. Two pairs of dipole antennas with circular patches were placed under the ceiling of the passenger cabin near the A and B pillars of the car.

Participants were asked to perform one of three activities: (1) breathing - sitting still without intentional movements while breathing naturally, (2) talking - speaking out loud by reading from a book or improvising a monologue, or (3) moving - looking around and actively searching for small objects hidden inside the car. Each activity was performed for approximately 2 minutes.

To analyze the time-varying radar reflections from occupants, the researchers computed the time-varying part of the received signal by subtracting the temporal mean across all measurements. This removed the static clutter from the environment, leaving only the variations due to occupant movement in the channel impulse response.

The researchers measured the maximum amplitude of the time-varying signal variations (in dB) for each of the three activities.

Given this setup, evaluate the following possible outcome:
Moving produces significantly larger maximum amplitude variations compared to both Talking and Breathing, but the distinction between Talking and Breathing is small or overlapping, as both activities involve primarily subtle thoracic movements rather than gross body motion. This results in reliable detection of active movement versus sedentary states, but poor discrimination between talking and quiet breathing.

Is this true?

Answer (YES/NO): NO